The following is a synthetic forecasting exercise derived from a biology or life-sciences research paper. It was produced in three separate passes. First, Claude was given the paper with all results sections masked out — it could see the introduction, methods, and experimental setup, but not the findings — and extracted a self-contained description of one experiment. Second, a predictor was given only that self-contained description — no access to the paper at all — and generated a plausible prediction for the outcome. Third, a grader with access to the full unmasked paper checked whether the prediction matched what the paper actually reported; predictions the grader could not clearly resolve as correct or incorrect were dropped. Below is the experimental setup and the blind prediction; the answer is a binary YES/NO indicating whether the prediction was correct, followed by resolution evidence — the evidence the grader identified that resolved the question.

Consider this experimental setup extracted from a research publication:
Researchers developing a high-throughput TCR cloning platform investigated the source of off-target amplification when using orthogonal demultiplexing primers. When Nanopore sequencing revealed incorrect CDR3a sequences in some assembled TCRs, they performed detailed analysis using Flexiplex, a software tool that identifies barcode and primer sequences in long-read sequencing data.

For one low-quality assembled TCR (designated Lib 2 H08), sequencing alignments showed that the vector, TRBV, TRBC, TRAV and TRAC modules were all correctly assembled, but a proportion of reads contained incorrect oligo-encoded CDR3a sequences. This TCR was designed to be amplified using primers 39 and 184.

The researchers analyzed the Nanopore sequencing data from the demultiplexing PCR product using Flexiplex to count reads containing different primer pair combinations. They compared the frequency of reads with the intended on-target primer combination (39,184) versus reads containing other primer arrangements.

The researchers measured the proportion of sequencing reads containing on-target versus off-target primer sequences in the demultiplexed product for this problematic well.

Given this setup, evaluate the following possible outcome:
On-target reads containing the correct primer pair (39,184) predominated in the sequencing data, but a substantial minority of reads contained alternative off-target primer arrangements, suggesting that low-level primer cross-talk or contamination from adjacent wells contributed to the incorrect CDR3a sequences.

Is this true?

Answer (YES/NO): YES